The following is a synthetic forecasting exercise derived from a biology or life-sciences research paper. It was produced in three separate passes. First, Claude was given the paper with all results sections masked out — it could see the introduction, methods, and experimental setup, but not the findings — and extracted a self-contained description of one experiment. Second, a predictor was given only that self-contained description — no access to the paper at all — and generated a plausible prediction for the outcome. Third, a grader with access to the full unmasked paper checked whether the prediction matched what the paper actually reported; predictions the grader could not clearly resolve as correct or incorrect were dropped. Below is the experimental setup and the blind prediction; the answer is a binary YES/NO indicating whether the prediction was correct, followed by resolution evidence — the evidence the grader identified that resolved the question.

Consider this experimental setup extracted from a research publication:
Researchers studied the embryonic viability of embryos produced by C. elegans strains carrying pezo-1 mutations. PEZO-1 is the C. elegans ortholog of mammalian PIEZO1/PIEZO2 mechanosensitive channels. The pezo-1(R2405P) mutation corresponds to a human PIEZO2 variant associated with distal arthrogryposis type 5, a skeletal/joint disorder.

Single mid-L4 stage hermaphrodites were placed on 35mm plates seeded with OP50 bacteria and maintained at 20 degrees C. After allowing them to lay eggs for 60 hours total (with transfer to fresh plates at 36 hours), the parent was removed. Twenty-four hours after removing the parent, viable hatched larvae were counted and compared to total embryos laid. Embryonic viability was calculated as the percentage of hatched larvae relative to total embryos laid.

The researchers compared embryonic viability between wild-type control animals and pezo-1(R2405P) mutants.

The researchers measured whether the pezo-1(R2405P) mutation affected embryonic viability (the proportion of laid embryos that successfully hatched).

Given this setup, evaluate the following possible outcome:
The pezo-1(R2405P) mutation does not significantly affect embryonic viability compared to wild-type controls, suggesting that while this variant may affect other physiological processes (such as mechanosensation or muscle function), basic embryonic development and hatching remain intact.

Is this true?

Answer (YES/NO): NO